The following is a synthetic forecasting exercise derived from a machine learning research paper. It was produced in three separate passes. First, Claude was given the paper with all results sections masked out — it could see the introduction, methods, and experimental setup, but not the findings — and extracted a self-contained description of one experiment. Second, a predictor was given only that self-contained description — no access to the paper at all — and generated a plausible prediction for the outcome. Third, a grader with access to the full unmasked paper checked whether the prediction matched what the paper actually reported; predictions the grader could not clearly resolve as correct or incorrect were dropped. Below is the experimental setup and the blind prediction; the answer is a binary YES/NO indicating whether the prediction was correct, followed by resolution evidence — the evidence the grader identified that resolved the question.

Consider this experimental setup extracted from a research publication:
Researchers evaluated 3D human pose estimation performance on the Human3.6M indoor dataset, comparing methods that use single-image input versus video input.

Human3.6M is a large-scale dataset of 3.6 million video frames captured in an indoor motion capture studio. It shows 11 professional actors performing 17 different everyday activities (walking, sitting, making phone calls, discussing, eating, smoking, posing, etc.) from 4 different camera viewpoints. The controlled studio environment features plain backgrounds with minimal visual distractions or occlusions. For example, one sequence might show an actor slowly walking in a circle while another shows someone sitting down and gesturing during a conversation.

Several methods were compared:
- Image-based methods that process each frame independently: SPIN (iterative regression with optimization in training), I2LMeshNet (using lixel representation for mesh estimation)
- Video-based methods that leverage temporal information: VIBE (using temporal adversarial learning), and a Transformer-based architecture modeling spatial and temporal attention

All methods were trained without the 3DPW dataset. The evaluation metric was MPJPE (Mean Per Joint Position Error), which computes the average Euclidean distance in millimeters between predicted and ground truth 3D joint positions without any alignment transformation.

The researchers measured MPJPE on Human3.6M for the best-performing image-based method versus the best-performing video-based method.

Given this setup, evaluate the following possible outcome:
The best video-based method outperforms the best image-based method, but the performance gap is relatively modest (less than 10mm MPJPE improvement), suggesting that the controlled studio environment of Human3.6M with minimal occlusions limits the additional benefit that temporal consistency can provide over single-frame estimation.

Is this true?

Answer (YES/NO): NO